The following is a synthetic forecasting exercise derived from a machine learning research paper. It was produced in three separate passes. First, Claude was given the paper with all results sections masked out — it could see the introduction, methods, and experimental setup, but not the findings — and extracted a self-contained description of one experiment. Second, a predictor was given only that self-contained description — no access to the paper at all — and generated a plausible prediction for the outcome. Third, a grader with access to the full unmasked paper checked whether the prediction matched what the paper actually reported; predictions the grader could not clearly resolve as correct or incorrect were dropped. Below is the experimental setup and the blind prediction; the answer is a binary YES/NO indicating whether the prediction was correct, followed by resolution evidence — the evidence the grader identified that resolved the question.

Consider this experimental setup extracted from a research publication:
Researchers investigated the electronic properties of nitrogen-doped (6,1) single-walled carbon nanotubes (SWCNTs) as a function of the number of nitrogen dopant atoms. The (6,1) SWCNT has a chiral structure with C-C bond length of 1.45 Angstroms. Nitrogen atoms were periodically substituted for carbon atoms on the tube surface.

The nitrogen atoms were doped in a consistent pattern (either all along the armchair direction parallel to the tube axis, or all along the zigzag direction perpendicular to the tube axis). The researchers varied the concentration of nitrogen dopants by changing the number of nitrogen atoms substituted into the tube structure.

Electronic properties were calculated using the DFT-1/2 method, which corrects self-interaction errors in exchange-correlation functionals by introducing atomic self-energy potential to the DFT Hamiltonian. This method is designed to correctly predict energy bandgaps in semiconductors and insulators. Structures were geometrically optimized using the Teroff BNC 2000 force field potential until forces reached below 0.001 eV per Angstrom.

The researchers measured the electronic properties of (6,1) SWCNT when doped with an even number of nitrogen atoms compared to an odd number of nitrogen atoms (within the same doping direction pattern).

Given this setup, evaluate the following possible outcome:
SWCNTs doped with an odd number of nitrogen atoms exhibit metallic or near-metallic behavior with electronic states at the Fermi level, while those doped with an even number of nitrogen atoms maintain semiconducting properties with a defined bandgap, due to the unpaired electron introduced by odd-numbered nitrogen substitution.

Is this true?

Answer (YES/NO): NO